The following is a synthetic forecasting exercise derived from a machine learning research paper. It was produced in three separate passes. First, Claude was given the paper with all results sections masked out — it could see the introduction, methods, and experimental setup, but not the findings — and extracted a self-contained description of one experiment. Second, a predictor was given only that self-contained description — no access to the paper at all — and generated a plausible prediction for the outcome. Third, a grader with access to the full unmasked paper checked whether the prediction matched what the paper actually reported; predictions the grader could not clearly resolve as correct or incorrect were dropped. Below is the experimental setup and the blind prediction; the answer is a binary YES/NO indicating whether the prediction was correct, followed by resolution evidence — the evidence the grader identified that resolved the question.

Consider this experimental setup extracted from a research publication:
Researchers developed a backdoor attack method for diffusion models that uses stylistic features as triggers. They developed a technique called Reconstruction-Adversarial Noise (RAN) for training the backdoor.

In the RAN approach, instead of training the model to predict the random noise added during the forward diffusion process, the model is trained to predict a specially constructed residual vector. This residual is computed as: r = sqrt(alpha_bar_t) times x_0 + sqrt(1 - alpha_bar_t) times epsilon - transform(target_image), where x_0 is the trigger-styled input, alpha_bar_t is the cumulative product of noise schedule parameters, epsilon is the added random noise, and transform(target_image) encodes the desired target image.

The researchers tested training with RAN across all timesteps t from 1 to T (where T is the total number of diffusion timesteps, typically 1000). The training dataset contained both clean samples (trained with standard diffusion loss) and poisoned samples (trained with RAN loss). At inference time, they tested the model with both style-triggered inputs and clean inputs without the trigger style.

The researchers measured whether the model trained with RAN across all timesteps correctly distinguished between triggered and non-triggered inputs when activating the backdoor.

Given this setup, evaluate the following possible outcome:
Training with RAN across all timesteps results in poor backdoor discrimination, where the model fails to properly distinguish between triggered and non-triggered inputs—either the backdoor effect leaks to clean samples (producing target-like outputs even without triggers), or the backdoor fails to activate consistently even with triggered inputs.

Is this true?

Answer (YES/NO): YES